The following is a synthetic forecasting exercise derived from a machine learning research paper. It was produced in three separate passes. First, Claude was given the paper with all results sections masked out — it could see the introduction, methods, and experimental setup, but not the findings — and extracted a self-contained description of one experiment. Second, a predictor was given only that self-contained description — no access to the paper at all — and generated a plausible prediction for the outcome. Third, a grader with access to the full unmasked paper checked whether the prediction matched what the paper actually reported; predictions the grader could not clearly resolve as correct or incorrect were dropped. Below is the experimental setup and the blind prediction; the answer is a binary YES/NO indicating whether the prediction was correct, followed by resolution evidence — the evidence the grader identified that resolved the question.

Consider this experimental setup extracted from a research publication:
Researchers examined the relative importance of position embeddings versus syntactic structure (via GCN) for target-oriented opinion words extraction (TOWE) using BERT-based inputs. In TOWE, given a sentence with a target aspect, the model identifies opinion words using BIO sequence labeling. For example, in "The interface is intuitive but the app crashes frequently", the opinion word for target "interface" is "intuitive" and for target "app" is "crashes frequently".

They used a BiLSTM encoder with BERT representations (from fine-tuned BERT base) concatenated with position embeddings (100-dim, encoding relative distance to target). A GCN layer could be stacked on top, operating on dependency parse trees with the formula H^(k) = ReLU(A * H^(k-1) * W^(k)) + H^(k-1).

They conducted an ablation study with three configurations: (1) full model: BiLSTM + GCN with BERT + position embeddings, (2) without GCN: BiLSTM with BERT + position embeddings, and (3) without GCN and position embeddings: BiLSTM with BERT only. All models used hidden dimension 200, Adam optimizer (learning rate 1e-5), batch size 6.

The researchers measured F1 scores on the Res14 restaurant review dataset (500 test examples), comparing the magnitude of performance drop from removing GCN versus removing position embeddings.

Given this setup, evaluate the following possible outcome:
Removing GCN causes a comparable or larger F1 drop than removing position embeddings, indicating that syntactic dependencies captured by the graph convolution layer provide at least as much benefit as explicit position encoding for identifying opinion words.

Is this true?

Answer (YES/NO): NO